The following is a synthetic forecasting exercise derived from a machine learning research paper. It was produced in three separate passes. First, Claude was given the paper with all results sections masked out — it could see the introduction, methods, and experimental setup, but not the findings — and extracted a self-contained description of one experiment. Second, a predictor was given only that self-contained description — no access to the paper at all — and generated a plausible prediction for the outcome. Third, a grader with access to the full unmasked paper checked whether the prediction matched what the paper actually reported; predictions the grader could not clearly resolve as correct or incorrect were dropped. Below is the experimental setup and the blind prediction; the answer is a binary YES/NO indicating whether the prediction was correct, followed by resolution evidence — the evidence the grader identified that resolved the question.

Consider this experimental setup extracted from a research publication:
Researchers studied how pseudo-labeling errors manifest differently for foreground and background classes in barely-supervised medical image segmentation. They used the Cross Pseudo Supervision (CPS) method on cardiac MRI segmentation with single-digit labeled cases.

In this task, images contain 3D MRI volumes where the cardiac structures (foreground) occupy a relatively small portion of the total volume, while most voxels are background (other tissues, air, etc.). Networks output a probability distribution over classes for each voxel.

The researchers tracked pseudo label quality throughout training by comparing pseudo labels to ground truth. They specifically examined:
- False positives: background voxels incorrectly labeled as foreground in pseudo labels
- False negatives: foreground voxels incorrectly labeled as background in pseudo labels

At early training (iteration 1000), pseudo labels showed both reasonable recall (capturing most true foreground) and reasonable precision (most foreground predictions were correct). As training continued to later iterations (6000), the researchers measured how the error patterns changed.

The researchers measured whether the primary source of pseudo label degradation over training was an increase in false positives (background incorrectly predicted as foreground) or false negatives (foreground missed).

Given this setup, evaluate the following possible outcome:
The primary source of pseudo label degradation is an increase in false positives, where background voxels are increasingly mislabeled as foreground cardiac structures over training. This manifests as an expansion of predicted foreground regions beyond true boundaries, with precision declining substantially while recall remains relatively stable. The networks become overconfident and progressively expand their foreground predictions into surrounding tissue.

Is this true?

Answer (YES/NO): YES